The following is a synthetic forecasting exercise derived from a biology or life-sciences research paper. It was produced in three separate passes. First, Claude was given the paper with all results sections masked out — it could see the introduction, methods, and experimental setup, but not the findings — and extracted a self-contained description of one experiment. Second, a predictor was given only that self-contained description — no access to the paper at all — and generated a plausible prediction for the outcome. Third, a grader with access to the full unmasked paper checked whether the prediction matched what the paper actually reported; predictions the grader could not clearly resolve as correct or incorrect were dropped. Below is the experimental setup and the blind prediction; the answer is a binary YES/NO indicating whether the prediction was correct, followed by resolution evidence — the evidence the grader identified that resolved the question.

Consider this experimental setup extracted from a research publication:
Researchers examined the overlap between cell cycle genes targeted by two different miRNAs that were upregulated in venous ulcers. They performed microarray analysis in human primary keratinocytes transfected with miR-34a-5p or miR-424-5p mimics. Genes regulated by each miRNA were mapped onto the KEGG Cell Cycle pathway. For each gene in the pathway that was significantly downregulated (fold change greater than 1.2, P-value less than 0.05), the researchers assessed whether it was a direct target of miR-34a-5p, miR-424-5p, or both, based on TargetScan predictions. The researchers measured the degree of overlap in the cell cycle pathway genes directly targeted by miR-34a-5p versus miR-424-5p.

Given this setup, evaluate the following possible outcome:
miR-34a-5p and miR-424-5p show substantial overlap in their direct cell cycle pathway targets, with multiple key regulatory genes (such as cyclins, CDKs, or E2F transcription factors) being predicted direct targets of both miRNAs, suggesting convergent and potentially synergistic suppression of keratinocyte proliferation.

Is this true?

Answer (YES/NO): NO